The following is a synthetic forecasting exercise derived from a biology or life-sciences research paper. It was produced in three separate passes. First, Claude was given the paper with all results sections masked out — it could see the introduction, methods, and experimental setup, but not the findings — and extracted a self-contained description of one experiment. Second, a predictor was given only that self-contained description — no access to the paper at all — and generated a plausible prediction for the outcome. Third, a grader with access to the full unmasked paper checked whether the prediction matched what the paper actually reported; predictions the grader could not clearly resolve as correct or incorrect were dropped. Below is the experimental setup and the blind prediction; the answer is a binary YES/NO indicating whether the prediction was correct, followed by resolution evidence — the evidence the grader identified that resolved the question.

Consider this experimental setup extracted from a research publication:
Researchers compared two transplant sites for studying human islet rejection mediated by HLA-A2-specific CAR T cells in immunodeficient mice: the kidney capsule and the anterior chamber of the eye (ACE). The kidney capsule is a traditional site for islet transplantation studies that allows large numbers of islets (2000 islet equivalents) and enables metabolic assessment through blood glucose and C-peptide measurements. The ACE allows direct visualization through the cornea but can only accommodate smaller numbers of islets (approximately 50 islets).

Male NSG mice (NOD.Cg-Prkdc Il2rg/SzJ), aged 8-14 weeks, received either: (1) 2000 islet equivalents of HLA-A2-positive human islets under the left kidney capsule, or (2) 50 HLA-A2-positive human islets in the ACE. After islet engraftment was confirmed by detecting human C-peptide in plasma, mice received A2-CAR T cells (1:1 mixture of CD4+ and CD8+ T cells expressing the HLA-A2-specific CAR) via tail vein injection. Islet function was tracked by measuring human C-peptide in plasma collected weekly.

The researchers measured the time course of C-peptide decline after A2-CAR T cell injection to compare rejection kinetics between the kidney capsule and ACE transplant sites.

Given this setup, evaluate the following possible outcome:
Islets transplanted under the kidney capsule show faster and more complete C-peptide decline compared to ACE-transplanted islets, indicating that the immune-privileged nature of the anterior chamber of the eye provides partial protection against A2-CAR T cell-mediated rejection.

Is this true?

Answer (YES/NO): NO